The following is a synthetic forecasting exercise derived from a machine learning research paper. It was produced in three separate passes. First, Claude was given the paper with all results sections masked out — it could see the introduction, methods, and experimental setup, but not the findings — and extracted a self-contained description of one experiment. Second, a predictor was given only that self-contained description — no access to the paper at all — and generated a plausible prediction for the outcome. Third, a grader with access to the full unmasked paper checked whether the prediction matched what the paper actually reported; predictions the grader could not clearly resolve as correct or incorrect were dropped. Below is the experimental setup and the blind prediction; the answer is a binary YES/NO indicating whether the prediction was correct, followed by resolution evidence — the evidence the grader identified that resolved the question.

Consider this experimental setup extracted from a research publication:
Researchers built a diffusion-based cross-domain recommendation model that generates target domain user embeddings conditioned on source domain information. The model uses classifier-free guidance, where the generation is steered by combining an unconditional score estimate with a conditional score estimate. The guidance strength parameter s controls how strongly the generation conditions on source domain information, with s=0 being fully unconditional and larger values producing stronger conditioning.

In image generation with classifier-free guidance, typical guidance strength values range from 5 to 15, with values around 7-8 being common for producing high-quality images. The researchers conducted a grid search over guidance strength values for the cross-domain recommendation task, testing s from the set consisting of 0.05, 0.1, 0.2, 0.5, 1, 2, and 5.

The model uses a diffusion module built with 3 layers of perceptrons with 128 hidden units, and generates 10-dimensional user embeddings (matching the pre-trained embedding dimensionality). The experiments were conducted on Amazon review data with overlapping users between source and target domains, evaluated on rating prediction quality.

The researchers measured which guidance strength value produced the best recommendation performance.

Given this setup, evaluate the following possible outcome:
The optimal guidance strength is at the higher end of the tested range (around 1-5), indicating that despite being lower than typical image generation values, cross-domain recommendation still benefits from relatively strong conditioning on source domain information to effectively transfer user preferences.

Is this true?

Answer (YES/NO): NO